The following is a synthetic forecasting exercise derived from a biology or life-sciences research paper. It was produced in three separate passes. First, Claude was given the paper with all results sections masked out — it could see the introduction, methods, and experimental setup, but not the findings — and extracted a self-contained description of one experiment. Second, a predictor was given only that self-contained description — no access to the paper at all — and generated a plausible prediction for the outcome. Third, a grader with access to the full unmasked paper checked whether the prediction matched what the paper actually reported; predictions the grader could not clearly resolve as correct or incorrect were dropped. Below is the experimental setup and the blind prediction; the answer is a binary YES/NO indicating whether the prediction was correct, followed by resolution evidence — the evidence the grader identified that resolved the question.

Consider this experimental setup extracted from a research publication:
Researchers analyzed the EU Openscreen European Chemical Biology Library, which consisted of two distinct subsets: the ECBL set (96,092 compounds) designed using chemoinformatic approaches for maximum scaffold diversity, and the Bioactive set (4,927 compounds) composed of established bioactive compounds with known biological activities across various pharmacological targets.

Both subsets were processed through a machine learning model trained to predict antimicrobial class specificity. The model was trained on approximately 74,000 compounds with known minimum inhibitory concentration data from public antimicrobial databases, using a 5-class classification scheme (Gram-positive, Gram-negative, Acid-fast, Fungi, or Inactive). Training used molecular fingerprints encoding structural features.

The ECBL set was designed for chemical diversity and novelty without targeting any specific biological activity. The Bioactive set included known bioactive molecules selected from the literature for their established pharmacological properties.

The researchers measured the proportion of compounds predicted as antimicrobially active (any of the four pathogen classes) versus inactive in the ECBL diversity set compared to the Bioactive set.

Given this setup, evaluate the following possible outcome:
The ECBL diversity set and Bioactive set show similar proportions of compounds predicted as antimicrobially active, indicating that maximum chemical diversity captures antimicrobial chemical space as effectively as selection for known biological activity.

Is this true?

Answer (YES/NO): NO